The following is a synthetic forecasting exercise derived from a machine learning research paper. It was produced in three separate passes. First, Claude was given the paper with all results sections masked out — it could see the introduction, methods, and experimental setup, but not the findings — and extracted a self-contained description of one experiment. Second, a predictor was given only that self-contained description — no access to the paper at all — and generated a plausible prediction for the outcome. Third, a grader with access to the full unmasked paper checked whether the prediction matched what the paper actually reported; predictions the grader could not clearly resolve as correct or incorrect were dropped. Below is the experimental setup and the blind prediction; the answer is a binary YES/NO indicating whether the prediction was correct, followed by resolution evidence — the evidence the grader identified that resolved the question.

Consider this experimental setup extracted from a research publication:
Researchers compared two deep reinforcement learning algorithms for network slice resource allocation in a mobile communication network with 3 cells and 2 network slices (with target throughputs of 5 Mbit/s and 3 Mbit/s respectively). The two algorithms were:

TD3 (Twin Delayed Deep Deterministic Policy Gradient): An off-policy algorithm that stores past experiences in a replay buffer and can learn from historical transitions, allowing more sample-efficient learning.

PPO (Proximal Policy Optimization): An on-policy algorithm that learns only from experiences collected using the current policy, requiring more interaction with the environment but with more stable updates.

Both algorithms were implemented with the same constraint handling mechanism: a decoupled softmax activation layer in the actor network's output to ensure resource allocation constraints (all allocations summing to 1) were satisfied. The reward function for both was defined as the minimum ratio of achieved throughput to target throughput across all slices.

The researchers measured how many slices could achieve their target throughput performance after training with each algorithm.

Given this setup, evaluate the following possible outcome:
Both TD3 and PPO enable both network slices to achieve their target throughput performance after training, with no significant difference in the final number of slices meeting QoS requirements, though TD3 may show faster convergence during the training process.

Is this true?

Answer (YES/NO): NO